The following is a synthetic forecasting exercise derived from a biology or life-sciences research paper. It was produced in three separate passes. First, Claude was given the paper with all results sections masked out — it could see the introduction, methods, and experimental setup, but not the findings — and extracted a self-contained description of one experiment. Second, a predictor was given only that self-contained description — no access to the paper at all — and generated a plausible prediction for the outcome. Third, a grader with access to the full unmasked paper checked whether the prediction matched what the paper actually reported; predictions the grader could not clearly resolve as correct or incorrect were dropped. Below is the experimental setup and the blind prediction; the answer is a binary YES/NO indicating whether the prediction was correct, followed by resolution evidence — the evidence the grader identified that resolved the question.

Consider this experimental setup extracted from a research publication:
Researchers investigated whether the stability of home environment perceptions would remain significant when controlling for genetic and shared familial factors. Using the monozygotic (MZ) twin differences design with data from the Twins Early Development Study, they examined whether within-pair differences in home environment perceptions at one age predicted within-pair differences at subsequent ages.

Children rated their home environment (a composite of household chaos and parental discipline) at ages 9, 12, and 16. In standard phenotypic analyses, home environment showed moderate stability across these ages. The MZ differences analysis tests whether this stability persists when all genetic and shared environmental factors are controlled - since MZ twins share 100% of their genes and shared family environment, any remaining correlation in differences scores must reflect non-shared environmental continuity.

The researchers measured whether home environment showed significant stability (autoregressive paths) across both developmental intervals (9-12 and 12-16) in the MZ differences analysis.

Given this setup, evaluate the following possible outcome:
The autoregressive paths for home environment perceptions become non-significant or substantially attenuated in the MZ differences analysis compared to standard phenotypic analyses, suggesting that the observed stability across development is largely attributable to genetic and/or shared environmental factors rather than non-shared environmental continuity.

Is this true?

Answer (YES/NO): YES